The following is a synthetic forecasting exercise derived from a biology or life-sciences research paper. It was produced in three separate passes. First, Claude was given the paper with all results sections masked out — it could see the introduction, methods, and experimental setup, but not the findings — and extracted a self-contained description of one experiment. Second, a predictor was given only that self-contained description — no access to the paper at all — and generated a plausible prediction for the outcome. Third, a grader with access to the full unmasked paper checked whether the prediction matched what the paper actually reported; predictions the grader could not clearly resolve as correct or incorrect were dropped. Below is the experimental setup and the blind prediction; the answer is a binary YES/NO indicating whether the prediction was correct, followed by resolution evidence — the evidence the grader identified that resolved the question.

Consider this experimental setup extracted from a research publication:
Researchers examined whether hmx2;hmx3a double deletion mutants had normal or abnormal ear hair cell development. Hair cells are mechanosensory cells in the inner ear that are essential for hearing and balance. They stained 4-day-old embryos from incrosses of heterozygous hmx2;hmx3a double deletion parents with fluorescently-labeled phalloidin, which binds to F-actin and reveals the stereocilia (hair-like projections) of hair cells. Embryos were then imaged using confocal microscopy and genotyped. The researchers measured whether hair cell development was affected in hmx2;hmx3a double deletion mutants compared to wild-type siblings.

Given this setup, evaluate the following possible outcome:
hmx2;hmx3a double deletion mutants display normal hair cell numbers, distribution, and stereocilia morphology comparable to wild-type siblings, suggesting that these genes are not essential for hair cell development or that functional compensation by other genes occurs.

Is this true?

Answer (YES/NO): NO